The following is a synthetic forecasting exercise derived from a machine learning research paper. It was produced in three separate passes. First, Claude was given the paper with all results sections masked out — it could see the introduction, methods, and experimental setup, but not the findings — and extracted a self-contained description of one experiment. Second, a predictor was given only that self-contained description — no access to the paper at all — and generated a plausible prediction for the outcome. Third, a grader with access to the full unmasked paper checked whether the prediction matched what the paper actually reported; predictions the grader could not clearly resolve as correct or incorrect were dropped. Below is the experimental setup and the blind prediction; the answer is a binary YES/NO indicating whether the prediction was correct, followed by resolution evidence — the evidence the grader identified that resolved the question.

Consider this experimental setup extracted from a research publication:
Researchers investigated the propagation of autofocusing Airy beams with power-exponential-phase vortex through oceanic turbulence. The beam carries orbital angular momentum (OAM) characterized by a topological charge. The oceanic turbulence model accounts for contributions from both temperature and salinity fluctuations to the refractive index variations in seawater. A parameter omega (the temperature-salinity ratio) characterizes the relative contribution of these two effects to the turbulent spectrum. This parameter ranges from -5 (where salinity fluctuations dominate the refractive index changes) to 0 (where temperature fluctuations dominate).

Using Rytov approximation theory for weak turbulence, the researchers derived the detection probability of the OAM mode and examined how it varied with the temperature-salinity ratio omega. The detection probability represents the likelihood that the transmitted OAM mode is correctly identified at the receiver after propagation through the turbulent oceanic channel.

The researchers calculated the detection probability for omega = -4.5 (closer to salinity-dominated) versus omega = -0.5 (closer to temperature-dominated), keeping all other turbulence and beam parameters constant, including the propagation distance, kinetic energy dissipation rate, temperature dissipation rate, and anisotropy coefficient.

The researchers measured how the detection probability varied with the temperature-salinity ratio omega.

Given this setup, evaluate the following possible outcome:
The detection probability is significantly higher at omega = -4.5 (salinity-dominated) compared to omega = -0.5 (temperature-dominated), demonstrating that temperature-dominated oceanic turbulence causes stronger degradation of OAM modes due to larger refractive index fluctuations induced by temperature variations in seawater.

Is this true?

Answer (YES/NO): YES